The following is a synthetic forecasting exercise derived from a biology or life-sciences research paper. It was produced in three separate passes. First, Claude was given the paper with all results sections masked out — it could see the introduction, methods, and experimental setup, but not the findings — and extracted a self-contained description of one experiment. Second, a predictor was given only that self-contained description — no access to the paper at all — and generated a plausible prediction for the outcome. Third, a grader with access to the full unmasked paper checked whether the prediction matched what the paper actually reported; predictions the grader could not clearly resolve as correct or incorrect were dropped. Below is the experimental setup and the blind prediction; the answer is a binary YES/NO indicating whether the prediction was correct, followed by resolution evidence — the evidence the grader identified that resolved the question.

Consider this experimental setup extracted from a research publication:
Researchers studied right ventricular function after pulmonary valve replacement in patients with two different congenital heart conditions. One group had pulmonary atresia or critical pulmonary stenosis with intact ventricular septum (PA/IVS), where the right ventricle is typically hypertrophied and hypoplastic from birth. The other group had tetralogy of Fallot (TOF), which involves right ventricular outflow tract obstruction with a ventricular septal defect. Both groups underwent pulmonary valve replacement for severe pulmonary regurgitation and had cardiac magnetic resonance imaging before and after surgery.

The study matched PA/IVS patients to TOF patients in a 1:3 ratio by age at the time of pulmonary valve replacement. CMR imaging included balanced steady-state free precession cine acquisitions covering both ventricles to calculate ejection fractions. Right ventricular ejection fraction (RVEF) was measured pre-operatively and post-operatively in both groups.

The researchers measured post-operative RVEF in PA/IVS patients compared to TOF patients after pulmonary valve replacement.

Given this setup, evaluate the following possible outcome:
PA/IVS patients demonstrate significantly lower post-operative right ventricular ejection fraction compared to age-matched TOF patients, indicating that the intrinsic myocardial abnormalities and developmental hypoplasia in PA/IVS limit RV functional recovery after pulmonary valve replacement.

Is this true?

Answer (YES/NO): NO